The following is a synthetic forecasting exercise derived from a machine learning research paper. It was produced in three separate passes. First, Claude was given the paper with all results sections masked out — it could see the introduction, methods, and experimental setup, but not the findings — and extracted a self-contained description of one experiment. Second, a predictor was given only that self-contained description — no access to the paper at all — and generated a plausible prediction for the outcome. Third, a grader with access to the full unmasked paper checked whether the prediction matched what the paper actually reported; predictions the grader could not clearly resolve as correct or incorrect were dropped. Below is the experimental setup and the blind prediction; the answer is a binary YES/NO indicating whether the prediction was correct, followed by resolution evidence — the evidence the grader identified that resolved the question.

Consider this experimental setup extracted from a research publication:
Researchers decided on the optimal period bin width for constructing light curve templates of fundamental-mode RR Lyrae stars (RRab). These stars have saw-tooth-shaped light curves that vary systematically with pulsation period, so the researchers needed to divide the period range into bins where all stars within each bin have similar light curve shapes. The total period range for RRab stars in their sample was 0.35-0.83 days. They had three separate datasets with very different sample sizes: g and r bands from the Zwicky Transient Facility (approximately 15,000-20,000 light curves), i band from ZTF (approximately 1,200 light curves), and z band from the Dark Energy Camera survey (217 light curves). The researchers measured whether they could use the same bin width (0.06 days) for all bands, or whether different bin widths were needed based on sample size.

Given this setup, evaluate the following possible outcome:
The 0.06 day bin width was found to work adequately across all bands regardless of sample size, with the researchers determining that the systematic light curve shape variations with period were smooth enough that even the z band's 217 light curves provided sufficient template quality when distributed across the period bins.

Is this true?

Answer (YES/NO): NO